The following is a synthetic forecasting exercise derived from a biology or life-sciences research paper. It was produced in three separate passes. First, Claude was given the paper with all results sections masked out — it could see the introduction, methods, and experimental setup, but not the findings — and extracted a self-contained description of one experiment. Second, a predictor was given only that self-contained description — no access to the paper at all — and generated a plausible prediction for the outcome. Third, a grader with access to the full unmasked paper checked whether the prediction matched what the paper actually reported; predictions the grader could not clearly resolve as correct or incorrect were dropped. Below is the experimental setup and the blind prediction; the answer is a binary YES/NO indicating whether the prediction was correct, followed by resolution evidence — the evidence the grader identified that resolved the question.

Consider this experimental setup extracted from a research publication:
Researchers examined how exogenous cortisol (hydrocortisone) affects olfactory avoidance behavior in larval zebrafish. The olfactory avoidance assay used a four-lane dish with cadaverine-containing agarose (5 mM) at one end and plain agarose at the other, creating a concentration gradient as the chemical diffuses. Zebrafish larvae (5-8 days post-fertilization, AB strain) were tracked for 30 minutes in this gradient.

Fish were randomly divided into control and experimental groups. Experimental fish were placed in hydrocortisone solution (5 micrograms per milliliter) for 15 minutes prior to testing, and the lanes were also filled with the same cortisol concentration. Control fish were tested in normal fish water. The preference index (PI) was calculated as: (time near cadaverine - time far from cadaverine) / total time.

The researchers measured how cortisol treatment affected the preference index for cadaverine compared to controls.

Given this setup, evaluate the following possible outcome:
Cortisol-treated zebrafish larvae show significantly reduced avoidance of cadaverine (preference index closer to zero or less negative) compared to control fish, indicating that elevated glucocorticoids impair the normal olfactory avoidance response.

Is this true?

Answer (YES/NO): NO